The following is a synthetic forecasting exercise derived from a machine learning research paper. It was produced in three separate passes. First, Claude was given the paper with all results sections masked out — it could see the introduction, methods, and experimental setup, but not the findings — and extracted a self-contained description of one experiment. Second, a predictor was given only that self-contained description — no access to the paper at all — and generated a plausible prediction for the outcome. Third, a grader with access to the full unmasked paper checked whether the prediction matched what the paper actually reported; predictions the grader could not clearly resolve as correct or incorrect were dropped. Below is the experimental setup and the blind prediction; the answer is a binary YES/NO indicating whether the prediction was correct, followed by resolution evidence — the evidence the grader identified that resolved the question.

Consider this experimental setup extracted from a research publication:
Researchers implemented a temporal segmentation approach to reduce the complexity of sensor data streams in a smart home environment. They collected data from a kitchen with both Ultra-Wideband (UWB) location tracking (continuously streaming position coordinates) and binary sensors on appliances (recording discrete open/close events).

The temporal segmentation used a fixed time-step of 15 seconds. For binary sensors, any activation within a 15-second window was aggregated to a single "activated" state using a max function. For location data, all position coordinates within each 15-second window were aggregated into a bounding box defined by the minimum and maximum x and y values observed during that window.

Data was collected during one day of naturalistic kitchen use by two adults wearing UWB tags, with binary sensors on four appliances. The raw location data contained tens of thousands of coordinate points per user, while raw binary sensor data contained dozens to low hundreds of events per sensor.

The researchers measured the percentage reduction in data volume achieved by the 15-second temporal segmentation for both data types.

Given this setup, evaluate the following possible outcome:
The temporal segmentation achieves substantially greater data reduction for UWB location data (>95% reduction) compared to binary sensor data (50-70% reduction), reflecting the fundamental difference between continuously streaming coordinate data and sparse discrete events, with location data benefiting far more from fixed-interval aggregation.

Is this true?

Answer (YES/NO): NO